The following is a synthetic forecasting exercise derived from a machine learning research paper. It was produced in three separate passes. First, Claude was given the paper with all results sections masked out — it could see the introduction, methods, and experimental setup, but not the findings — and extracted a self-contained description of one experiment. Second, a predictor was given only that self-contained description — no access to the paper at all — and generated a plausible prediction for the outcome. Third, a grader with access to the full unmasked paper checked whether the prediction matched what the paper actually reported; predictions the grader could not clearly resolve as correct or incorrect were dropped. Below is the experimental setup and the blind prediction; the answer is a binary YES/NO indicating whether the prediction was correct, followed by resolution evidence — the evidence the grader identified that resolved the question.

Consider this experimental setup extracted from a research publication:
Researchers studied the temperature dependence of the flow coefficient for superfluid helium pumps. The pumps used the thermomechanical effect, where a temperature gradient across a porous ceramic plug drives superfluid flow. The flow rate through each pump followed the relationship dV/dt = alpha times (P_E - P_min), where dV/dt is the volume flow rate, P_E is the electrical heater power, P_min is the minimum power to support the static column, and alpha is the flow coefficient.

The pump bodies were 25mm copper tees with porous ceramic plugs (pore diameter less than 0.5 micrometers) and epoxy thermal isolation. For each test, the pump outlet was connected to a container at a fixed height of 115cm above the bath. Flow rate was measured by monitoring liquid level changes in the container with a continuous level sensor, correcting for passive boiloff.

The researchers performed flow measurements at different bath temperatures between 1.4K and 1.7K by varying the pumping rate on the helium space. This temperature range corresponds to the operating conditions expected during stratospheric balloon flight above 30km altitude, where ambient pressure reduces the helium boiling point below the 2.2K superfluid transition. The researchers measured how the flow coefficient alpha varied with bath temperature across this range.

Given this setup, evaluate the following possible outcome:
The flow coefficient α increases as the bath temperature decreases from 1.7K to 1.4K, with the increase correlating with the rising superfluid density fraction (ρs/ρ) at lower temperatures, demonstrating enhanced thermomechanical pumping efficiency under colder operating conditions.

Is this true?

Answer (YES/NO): NO